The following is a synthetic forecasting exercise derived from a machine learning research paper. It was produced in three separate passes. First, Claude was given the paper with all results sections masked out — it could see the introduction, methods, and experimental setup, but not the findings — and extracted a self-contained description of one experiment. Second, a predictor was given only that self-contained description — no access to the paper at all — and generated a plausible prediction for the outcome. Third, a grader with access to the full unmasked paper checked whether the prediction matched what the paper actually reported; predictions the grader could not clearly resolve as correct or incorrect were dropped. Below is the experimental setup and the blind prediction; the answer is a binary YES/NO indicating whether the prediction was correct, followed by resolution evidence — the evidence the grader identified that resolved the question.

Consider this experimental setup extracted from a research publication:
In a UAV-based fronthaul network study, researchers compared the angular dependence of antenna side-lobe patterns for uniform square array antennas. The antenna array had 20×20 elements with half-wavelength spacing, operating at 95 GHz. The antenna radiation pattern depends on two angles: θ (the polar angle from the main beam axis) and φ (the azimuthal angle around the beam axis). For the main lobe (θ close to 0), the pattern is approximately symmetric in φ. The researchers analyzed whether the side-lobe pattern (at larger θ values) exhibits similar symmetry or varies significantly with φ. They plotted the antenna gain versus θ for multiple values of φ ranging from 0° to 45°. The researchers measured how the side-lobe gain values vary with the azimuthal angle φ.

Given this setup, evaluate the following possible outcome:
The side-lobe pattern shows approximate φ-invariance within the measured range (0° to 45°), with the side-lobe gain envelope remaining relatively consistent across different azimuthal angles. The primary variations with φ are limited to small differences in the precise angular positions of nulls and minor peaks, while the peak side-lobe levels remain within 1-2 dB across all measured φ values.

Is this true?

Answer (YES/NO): NO